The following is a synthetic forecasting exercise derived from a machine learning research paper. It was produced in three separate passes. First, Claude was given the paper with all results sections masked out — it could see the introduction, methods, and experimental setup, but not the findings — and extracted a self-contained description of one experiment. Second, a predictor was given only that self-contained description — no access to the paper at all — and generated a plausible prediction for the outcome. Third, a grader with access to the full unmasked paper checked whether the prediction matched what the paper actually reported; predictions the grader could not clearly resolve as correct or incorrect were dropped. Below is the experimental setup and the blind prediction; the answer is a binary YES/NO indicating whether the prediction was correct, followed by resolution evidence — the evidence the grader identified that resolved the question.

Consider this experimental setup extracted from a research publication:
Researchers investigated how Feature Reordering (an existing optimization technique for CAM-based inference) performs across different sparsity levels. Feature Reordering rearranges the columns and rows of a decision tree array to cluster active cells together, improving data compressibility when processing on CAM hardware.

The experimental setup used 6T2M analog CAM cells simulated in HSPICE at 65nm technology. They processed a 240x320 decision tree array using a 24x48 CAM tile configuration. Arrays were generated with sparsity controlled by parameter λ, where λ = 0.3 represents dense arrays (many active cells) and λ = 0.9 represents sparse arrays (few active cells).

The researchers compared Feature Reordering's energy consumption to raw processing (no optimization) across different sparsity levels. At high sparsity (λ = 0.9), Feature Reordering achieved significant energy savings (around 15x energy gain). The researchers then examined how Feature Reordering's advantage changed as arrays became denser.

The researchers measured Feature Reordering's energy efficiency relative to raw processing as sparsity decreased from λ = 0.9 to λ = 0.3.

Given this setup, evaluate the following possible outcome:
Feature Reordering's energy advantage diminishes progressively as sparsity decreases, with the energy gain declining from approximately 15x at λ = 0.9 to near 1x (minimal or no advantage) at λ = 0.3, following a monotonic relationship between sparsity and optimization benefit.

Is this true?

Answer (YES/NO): YES